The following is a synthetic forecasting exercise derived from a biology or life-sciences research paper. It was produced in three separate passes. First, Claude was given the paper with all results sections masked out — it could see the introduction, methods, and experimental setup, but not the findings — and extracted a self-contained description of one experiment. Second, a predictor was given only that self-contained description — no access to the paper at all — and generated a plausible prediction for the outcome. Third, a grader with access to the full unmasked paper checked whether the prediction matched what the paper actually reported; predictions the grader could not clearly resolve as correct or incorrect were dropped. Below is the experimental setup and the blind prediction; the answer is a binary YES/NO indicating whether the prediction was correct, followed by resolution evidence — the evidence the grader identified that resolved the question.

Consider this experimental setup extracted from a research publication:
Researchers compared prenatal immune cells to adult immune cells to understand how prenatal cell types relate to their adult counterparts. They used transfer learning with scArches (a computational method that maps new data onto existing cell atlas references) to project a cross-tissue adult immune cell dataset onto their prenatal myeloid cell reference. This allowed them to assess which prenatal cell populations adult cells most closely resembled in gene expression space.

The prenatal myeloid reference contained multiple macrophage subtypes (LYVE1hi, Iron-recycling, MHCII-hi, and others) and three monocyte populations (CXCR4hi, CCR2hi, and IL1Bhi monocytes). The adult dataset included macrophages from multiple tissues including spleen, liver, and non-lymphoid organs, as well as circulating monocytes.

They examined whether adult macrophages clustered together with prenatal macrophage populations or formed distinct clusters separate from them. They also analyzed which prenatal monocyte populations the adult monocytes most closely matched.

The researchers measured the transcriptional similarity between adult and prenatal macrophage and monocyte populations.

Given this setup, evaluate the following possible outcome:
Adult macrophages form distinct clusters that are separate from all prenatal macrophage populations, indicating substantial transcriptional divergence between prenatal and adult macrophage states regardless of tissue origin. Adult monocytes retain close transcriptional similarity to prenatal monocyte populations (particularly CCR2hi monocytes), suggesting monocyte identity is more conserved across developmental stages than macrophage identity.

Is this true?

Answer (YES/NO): NO